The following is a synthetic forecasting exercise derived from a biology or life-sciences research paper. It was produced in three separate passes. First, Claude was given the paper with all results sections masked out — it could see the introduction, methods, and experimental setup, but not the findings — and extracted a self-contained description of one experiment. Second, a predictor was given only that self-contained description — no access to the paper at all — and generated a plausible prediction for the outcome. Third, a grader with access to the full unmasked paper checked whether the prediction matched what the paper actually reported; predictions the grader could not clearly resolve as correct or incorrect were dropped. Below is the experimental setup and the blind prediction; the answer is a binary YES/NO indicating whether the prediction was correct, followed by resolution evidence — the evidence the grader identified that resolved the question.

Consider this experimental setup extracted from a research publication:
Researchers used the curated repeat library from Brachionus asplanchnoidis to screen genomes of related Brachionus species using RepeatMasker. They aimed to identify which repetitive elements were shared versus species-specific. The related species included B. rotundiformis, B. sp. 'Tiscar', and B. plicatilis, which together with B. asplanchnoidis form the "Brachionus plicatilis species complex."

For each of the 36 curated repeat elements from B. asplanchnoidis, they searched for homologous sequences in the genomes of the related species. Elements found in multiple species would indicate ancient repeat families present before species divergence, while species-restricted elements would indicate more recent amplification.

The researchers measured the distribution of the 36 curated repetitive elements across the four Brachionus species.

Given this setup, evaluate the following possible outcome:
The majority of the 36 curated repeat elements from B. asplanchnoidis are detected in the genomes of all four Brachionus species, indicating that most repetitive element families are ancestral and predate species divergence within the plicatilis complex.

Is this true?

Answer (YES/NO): NO